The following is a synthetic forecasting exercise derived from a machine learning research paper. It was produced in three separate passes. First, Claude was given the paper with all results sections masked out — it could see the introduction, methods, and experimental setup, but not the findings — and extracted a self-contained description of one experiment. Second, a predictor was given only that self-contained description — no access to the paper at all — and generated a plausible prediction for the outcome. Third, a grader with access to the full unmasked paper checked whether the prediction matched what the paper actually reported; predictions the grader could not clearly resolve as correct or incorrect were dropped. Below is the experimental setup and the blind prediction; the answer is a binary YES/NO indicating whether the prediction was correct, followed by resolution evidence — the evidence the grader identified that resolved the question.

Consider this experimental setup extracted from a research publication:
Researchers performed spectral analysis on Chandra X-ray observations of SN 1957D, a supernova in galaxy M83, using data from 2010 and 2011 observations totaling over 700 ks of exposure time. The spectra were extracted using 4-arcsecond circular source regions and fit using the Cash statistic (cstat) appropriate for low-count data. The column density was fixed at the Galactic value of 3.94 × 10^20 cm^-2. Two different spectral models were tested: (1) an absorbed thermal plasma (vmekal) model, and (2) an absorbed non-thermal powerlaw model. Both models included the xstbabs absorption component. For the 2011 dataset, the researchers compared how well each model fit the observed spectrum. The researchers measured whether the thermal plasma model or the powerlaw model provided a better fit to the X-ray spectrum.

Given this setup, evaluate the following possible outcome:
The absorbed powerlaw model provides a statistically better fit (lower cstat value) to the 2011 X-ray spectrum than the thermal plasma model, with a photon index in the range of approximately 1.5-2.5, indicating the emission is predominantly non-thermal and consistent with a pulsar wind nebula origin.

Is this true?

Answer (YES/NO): NO